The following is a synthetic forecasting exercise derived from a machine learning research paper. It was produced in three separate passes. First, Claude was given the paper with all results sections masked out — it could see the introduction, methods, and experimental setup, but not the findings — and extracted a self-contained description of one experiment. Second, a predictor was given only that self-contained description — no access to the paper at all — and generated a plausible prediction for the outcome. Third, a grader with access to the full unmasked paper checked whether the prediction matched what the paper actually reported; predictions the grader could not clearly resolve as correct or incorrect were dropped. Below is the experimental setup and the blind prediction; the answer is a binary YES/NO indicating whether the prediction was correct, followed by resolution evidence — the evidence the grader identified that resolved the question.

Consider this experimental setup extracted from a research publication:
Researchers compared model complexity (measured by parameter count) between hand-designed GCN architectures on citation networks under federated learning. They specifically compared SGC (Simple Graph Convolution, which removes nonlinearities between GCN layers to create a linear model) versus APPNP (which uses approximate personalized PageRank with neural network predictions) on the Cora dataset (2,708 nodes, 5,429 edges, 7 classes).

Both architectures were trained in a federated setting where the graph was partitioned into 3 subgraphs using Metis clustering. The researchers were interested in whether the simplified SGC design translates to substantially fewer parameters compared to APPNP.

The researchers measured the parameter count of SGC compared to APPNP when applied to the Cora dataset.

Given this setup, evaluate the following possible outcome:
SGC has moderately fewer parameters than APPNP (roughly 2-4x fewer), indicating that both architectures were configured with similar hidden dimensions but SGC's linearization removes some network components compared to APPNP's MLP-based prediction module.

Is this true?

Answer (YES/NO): NO